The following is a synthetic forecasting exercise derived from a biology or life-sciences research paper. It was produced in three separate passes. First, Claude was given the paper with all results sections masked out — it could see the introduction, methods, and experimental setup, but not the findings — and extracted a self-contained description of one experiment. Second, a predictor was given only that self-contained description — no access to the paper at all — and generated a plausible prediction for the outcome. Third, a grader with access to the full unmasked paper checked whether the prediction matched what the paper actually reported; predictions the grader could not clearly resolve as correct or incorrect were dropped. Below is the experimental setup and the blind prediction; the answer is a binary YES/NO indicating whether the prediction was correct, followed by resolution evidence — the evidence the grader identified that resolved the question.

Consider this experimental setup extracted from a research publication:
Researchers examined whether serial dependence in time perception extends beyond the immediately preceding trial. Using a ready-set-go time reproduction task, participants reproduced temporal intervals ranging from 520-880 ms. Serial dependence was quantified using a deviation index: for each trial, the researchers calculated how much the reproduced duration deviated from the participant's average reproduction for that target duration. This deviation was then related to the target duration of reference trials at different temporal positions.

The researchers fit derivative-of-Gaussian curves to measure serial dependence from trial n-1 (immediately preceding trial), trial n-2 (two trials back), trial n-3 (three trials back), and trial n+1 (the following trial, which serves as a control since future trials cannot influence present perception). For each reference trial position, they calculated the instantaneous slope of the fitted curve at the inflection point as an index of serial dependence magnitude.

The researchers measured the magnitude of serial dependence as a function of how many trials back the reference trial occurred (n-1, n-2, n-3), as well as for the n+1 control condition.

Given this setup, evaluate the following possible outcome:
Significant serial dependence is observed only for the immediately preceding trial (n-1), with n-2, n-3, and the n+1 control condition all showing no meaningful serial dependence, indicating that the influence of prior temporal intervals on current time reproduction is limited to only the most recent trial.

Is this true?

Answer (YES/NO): NO